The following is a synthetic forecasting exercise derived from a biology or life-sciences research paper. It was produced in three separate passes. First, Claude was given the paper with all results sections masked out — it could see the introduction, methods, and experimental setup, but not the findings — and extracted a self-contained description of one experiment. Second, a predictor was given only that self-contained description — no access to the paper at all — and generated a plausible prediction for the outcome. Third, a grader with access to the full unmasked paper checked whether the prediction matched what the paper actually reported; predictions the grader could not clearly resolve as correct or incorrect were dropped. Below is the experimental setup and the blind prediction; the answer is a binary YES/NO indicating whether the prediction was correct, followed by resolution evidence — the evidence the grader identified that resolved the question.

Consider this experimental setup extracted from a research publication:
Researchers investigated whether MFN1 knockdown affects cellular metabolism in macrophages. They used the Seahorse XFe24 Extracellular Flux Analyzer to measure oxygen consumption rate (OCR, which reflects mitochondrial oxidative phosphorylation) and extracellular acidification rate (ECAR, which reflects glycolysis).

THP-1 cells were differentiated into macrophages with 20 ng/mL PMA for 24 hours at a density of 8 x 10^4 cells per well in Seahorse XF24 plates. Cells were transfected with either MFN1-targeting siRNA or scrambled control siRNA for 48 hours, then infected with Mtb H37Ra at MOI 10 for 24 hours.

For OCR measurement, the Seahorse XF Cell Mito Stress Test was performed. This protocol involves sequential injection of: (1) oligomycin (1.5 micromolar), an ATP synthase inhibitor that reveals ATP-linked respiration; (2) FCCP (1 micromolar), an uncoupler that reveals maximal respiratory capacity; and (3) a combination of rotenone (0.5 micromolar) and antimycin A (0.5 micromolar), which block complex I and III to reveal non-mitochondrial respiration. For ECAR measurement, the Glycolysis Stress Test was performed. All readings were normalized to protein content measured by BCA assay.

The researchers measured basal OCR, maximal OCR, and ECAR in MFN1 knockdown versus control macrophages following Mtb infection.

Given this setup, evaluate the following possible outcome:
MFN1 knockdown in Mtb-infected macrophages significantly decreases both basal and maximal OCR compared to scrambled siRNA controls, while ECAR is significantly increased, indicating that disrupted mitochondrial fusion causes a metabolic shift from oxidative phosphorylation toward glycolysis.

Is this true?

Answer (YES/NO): NO